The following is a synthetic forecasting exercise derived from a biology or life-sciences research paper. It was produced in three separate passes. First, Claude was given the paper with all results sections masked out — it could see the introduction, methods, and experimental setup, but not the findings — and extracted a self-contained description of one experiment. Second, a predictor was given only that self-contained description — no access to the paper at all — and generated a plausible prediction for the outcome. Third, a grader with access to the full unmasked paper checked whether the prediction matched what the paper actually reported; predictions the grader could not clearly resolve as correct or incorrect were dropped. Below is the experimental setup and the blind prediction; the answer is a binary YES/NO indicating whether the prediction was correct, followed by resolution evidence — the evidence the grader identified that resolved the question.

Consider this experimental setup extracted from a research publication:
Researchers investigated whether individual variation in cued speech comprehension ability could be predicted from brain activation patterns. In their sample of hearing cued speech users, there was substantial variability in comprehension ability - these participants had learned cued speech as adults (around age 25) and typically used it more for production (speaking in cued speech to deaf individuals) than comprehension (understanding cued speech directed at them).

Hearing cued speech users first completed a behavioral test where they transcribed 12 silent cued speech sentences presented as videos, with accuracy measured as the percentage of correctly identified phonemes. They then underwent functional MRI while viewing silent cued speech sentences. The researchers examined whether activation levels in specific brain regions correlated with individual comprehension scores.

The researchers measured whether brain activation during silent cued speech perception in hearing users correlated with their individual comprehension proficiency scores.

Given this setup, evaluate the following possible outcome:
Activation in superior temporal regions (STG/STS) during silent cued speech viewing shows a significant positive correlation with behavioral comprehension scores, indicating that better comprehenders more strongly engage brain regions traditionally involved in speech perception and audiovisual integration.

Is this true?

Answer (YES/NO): NO